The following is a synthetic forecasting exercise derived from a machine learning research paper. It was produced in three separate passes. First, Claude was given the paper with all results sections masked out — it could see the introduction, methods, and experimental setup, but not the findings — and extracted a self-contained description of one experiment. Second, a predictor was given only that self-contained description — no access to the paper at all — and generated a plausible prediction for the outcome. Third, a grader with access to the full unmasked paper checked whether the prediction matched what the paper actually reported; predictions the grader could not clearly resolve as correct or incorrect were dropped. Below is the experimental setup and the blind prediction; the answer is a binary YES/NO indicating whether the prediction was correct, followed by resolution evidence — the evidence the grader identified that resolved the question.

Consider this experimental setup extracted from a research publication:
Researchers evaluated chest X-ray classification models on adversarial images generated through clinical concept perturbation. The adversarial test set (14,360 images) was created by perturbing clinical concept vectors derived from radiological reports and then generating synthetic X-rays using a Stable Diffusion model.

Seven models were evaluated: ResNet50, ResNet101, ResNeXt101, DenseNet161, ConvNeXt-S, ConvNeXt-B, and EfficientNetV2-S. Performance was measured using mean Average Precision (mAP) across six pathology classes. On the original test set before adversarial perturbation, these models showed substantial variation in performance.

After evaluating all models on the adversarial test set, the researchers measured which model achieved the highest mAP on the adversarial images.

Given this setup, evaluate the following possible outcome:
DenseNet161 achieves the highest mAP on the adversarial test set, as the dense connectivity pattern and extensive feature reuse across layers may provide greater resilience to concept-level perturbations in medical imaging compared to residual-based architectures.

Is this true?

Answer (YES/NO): NO